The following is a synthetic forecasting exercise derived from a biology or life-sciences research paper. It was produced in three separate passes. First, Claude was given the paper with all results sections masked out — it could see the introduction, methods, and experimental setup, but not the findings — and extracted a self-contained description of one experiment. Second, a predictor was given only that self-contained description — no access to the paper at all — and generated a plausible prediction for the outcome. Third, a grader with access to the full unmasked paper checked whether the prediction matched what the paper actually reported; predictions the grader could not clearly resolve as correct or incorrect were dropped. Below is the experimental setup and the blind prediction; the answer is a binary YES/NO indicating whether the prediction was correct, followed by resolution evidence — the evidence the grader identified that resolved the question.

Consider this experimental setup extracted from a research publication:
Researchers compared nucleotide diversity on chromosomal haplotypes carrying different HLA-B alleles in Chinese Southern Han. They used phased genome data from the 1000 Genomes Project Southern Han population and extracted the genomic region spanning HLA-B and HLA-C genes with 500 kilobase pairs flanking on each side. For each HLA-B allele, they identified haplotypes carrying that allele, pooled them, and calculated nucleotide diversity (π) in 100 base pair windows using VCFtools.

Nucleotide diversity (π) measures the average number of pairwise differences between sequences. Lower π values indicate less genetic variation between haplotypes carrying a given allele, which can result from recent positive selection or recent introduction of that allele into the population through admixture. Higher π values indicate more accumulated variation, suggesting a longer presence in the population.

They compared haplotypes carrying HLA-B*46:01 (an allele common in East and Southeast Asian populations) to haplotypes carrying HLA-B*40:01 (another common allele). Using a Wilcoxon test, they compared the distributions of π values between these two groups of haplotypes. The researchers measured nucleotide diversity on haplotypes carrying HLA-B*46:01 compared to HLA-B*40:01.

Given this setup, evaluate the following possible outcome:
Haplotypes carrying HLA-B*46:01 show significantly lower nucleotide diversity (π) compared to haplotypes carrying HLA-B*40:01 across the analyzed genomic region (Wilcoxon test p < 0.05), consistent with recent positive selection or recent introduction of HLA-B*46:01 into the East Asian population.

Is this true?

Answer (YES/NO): YES